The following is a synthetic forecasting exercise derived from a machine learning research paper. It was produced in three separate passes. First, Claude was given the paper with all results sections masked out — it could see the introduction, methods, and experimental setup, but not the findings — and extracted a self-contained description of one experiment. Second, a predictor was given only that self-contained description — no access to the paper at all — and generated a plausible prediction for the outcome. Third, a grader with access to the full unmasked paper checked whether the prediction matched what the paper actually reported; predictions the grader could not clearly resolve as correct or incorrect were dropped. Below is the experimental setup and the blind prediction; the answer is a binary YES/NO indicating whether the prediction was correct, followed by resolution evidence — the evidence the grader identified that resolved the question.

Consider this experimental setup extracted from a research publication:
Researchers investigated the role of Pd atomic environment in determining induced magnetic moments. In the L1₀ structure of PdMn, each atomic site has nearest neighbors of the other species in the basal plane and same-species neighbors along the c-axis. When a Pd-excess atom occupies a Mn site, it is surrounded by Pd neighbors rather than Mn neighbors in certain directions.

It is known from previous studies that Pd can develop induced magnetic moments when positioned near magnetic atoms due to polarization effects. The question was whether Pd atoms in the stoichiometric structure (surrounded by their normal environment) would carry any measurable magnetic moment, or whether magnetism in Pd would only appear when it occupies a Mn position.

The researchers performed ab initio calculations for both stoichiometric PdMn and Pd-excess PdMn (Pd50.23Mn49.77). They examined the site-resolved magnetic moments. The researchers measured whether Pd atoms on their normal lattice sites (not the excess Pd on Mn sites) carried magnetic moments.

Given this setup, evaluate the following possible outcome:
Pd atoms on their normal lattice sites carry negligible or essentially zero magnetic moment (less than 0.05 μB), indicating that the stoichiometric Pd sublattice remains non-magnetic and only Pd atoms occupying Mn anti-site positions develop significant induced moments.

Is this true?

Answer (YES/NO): YES